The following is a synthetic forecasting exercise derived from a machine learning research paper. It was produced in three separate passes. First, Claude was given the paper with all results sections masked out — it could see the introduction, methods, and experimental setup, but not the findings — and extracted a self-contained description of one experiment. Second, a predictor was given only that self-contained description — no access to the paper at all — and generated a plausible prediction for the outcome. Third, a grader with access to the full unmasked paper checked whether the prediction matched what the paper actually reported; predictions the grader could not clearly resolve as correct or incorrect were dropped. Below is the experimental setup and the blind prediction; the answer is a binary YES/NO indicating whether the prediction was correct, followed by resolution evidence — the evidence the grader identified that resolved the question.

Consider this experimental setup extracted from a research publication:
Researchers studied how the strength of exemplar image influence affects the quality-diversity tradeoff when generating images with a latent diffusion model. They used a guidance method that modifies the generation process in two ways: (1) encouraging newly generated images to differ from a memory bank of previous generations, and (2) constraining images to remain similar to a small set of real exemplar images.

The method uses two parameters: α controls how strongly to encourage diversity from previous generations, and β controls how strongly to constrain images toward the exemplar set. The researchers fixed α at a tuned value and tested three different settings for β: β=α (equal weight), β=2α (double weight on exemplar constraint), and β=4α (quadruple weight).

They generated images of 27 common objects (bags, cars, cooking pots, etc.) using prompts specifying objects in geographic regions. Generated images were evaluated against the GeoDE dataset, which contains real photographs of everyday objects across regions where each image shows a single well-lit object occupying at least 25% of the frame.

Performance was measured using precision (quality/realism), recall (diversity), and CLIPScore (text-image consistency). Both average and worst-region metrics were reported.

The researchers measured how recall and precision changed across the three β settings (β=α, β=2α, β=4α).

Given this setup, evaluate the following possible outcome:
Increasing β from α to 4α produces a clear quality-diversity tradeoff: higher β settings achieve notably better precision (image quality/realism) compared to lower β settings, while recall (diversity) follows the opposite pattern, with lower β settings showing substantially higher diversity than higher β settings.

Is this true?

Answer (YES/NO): YES